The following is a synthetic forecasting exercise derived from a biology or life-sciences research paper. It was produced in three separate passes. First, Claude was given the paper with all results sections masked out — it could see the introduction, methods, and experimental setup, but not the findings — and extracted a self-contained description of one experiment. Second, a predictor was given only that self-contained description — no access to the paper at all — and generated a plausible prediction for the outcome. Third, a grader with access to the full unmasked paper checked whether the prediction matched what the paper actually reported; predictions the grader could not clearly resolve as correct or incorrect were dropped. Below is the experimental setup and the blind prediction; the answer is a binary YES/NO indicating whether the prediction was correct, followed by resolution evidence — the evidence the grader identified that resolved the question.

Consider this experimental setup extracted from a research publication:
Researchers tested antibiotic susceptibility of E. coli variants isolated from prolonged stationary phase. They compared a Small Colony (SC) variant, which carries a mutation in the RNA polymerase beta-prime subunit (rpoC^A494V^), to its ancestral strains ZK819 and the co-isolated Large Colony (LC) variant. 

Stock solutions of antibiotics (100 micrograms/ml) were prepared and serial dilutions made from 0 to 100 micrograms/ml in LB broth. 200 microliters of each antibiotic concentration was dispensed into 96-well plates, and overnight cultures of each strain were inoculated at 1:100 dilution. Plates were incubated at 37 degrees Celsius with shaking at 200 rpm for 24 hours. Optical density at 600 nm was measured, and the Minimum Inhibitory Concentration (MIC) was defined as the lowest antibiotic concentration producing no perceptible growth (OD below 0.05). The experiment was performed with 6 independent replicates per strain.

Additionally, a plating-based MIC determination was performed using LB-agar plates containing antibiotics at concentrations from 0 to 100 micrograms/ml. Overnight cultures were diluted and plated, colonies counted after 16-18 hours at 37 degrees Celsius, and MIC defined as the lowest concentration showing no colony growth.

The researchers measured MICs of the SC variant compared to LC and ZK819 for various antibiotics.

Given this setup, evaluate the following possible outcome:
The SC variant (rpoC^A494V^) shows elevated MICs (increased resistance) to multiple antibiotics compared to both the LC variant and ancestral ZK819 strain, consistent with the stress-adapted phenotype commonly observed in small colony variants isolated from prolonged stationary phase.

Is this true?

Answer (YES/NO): NO